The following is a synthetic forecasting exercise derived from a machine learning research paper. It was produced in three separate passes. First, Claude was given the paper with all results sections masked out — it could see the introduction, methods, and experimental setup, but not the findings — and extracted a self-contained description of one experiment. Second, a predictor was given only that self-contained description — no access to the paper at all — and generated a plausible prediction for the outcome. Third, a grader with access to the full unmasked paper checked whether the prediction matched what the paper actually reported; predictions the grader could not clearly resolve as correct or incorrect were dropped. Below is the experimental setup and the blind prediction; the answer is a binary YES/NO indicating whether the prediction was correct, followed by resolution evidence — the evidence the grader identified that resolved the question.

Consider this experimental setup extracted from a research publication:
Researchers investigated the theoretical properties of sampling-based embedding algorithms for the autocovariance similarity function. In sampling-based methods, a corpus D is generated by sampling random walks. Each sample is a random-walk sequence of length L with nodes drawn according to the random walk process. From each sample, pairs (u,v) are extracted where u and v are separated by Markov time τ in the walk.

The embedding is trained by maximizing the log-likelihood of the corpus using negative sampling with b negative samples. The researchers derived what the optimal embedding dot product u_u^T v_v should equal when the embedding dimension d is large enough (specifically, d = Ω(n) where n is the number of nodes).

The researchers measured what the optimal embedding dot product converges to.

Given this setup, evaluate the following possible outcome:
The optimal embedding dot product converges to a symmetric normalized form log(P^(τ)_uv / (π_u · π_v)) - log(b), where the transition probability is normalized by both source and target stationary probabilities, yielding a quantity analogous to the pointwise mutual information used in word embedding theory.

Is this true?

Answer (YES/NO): NO